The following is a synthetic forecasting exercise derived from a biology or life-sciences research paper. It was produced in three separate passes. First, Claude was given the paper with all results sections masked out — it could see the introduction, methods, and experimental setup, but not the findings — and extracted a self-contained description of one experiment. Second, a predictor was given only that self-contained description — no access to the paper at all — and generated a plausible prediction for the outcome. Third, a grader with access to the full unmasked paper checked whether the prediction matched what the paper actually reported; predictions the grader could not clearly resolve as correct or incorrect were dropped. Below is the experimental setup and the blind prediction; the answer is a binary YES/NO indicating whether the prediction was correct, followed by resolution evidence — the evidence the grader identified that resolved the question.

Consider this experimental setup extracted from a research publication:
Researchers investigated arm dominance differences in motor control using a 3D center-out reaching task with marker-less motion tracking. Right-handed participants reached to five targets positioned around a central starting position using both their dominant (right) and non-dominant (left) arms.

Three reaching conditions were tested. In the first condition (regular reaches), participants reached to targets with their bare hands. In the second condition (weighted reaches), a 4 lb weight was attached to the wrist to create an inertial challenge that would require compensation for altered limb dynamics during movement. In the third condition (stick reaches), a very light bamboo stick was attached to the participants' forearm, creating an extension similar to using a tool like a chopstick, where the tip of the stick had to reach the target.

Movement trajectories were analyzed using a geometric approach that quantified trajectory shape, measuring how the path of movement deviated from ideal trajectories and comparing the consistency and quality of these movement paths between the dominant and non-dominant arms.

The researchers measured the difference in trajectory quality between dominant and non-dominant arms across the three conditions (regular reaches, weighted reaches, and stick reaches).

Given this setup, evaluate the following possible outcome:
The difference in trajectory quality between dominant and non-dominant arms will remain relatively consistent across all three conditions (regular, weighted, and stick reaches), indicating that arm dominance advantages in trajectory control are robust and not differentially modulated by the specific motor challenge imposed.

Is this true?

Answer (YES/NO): NO